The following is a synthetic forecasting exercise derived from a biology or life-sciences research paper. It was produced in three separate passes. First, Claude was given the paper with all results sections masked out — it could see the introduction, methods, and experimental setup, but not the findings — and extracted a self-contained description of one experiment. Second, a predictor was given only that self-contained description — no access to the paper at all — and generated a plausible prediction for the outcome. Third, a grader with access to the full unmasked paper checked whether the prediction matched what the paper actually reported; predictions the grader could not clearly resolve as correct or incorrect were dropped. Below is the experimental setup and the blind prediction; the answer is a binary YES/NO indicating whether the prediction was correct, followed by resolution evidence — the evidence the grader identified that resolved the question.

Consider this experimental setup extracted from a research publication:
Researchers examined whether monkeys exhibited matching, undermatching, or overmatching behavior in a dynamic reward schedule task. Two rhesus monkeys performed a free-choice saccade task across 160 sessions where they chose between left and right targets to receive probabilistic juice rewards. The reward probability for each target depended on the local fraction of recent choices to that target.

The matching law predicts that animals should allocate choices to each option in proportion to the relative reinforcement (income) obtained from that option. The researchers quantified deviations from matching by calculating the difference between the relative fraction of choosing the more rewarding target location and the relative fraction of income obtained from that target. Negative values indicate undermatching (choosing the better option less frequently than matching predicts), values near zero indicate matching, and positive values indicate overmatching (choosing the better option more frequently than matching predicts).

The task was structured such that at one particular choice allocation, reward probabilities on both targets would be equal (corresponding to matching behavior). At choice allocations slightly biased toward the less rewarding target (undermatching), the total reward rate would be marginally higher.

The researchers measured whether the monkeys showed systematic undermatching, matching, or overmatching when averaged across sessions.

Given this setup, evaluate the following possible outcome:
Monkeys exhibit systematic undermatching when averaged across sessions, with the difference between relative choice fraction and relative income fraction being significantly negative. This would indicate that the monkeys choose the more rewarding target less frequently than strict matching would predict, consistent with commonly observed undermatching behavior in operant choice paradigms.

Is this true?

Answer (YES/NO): YES